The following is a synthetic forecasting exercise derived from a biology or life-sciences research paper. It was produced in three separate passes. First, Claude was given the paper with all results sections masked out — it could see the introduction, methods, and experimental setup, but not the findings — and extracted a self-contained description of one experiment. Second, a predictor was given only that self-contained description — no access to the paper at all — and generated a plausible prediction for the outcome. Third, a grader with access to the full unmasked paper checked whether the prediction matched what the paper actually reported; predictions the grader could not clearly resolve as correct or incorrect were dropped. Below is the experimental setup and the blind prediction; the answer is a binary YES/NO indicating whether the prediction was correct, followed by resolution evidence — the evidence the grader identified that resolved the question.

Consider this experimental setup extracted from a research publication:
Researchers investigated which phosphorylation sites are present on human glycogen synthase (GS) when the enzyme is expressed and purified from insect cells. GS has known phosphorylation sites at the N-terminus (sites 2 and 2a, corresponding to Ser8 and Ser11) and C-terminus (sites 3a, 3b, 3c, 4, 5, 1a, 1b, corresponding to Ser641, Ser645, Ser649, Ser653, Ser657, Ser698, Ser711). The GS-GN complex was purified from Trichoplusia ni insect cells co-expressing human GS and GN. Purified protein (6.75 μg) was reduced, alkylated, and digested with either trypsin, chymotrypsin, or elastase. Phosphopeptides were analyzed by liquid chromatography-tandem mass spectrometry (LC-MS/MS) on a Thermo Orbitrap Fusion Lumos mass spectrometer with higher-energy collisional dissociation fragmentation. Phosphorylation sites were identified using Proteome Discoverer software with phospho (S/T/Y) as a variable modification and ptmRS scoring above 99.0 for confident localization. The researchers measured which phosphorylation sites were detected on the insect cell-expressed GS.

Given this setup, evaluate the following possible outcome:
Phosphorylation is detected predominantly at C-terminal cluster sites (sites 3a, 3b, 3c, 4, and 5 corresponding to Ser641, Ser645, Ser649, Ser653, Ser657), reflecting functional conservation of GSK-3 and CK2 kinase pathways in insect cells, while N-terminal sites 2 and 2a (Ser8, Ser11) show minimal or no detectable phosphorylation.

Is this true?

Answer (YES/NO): NO